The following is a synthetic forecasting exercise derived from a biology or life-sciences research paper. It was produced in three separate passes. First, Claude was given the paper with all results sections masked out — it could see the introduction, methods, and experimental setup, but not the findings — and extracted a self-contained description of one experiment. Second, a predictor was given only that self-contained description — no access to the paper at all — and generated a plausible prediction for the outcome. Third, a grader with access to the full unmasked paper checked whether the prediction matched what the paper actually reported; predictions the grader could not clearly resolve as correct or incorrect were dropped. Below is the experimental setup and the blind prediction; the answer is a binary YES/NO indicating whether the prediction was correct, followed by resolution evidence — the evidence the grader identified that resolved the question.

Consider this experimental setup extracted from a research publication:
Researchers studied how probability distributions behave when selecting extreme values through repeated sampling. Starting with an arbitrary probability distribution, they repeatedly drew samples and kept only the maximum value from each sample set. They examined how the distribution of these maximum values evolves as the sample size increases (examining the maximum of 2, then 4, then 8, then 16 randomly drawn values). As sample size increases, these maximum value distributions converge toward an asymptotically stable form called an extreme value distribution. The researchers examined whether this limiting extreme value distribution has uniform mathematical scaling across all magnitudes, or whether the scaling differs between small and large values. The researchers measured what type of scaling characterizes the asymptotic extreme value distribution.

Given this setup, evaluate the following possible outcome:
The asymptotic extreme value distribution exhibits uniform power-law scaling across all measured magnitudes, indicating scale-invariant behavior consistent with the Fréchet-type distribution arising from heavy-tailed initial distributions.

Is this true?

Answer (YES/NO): NO